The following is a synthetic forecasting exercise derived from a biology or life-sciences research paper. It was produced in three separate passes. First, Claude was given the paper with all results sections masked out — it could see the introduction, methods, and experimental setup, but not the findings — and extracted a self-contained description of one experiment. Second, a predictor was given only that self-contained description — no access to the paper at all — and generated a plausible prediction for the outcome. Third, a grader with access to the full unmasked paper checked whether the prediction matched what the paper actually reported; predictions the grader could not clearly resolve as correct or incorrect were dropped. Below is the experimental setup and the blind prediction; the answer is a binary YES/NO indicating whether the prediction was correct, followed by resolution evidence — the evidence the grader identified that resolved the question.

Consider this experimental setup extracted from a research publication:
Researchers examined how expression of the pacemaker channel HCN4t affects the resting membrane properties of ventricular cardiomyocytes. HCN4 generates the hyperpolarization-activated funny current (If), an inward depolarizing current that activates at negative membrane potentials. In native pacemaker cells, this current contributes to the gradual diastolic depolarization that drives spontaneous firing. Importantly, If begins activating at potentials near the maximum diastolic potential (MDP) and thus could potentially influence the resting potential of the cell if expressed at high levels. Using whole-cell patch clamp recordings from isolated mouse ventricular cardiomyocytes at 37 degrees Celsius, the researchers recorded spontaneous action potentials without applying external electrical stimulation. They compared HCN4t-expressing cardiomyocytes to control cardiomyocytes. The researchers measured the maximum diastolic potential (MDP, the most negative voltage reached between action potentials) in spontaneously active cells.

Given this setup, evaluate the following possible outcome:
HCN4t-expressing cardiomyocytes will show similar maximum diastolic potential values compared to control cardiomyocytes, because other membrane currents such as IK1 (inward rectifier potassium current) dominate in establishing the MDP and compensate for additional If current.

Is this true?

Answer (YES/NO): NO